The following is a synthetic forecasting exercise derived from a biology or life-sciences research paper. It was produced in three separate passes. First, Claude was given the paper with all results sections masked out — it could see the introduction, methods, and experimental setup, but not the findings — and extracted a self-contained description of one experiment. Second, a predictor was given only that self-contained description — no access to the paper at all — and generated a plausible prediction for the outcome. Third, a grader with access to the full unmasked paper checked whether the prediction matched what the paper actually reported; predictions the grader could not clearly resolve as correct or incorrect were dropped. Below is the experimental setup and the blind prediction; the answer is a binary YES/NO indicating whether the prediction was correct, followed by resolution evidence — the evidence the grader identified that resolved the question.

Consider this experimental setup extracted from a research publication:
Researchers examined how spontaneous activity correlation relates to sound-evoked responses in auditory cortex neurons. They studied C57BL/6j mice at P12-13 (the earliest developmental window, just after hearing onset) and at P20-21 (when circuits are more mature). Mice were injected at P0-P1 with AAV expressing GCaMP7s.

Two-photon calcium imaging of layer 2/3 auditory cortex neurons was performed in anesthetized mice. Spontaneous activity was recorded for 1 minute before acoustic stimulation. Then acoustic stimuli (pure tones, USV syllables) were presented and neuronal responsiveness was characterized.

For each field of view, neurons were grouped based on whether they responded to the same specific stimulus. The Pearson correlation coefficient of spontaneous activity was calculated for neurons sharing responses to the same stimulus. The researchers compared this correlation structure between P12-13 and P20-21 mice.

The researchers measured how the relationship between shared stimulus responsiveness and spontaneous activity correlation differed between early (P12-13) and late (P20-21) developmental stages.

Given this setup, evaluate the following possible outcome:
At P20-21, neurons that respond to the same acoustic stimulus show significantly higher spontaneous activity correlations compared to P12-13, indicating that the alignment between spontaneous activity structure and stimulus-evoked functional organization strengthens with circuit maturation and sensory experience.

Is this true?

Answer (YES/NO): NO